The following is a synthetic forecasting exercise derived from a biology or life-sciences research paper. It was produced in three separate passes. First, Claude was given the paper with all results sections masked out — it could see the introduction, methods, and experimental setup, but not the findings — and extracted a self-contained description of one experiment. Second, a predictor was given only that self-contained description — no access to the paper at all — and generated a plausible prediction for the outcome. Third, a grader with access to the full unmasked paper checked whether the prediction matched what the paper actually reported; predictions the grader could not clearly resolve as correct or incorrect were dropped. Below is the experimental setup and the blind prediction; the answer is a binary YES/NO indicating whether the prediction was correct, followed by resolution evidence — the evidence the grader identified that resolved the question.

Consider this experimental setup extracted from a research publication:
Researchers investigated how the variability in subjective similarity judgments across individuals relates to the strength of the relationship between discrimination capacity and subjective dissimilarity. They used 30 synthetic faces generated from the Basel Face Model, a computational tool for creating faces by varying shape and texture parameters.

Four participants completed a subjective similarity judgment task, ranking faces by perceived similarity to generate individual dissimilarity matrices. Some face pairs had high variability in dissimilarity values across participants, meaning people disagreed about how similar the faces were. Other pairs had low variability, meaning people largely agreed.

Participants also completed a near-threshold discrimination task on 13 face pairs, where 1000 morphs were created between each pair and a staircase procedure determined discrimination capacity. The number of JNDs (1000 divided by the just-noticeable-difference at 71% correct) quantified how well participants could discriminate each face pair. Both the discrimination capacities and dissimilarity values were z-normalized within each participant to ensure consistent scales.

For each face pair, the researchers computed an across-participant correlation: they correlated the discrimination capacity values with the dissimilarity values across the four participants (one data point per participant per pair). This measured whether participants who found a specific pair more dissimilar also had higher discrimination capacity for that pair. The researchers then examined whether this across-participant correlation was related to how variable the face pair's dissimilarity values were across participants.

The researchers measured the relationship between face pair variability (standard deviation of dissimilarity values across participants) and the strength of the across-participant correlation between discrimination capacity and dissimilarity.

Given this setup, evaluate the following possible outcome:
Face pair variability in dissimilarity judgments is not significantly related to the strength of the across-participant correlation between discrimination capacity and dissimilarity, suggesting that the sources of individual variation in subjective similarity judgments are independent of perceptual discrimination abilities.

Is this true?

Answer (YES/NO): NO